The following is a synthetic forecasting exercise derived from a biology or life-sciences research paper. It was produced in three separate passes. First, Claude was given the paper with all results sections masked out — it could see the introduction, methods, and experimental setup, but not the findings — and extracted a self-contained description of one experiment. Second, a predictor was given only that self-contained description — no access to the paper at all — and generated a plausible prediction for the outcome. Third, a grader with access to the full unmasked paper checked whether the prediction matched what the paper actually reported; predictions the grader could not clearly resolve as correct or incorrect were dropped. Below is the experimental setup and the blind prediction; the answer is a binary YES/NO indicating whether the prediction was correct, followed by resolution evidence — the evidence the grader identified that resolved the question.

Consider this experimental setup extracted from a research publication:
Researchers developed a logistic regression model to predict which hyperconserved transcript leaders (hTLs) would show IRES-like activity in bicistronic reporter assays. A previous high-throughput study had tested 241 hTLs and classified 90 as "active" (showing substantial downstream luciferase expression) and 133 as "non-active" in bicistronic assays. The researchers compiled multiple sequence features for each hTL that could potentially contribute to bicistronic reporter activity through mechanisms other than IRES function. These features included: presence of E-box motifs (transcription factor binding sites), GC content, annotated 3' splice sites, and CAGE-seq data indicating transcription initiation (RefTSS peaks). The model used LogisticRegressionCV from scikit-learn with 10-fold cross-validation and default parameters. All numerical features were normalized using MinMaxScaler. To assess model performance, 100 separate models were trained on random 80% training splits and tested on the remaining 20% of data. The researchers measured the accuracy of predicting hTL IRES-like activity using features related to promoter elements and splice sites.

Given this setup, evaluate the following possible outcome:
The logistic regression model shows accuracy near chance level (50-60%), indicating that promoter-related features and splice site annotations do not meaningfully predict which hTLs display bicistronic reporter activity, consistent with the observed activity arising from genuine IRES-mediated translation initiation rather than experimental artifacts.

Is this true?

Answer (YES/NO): NO